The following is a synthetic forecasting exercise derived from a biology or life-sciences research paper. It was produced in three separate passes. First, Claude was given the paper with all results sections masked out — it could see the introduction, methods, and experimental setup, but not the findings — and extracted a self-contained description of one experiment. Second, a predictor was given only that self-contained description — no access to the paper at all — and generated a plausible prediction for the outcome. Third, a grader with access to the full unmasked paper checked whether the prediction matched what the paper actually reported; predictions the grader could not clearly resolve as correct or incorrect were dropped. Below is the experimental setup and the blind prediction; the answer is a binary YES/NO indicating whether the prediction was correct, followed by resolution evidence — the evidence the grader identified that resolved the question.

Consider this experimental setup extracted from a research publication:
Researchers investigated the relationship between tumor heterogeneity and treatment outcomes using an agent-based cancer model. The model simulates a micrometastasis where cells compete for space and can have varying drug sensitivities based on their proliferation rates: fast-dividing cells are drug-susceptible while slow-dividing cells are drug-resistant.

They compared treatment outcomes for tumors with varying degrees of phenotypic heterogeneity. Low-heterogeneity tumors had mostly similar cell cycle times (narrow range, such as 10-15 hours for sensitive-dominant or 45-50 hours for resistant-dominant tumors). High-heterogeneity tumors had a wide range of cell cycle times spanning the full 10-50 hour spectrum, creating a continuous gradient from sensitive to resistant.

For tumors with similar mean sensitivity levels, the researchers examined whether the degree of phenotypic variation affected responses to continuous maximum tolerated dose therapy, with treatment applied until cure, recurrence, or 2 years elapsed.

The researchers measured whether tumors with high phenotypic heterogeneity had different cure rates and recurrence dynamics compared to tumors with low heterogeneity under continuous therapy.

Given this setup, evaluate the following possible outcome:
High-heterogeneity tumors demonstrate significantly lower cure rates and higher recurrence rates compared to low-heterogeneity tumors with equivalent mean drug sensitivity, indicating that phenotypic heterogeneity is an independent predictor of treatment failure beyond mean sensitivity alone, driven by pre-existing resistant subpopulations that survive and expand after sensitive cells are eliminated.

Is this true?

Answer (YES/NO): YES